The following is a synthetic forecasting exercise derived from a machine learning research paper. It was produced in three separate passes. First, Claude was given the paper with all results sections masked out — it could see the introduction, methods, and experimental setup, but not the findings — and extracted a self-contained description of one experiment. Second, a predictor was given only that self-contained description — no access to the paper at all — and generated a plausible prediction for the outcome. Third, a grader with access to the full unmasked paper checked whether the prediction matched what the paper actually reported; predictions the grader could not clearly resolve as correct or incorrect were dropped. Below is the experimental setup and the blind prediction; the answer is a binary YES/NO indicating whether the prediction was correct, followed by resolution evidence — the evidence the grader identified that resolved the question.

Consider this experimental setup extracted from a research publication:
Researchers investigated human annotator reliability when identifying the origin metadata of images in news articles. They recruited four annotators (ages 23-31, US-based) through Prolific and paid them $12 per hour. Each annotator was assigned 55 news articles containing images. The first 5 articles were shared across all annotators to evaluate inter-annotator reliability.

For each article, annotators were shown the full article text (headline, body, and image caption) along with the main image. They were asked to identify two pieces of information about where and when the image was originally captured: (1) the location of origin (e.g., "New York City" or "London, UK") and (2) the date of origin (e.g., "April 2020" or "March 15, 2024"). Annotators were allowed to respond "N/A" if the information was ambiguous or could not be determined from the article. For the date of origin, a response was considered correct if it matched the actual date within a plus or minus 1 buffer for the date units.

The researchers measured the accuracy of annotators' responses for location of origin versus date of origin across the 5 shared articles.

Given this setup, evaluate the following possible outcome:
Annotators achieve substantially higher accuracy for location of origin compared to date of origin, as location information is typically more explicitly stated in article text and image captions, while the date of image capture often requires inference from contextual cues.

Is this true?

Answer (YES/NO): YES